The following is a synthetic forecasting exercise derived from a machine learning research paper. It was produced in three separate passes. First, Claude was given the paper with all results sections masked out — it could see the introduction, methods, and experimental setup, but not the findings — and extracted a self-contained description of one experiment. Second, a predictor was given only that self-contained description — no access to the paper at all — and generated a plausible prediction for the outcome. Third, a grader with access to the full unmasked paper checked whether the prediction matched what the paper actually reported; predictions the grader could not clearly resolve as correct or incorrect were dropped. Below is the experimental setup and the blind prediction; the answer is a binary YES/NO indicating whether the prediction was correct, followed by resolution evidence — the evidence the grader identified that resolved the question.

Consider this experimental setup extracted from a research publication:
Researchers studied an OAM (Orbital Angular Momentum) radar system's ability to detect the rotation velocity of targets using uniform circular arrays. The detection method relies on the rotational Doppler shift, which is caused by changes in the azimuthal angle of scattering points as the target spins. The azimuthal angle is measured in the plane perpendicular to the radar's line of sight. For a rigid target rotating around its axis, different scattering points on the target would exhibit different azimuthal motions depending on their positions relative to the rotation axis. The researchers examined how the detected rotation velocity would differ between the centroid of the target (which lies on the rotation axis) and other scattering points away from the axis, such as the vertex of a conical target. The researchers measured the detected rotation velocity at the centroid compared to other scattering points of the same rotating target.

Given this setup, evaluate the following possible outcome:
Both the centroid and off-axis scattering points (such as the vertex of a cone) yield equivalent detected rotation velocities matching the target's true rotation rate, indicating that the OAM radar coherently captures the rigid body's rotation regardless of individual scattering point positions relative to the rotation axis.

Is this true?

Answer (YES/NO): NO